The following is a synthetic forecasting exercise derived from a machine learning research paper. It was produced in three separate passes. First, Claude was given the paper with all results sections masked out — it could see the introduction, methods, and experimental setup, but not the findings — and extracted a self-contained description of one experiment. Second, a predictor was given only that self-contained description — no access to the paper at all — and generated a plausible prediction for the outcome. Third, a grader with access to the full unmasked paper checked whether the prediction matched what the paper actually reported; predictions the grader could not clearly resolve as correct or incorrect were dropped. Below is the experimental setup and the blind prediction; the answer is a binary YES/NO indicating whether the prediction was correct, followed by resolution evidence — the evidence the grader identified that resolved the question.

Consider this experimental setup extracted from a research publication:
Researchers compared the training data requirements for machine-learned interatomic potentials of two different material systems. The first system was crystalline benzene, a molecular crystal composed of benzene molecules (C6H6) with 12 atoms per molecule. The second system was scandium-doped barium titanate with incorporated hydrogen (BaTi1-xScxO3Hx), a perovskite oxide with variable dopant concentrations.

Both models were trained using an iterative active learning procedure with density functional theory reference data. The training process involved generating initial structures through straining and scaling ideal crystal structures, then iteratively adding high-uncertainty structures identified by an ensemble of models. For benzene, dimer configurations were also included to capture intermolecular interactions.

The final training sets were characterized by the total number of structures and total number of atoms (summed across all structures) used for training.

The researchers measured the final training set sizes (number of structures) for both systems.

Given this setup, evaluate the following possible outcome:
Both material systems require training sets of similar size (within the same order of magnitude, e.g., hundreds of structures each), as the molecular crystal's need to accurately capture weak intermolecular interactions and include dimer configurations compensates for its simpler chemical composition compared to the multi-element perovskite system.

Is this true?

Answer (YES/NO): NO